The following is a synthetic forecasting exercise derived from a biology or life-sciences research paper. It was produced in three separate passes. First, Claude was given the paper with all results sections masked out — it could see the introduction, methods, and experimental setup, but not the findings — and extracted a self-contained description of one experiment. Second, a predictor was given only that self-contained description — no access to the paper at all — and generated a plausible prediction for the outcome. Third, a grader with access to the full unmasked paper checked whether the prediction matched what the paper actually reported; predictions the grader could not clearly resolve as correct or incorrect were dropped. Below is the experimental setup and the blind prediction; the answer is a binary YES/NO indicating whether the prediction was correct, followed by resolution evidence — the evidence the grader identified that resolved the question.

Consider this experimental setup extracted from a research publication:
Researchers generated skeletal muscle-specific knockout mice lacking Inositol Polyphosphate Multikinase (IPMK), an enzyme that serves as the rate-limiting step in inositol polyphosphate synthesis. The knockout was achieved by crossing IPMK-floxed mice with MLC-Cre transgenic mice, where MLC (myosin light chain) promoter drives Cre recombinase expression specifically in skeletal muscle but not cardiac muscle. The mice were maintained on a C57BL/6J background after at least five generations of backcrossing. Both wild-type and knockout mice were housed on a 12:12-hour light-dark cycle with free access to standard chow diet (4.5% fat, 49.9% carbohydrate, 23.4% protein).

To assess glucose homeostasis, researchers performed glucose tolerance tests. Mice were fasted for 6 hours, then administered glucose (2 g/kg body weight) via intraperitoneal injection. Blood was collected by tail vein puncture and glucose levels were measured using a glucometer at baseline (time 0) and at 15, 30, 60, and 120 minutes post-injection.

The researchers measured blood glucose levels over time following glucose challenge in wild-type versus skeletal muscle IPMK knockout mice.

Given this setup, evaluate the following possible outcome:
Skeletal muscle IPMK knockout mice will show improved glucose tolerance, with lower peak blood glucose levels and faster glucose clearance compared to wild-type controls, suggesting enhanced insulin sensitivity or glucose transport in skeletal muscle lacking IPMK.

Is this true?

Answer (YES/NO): NO